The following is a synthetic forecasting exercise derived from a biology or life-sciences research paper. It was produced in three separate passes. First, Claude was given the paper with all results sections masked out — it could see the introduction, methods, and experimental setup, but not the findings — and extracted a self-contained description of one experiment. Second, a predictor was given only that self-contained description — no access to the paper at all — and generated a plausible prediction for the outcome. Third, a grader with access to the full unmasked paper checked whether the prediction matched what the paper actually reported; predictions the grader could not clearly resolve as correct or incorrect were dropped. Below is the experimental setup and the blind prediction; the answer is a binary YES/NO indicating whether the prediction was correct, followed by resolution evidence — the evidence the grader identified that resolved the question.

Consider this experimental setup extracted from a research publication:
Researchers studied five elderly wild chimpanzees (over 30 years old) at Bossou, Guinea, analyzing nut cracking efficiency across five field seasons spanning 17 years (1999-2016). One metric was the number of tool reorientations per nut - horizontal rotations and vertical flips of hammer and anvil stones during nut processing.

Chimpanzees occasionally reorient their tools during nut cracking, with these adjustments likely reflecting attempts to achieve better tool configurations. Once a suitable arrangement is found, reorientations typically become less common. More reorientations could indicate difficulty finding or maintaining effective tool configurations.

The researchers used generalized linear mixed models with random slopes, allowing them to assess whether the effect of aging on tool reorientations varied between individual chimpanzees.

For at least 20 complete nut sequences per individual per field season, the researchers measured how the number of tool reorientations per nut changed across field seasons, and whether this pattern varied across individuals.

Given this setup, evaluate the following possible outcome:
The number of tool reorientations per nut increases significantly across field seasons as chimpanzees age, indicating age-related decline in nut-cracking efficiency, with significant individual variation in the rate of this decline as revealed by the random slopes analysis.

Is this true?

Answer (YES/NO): NO